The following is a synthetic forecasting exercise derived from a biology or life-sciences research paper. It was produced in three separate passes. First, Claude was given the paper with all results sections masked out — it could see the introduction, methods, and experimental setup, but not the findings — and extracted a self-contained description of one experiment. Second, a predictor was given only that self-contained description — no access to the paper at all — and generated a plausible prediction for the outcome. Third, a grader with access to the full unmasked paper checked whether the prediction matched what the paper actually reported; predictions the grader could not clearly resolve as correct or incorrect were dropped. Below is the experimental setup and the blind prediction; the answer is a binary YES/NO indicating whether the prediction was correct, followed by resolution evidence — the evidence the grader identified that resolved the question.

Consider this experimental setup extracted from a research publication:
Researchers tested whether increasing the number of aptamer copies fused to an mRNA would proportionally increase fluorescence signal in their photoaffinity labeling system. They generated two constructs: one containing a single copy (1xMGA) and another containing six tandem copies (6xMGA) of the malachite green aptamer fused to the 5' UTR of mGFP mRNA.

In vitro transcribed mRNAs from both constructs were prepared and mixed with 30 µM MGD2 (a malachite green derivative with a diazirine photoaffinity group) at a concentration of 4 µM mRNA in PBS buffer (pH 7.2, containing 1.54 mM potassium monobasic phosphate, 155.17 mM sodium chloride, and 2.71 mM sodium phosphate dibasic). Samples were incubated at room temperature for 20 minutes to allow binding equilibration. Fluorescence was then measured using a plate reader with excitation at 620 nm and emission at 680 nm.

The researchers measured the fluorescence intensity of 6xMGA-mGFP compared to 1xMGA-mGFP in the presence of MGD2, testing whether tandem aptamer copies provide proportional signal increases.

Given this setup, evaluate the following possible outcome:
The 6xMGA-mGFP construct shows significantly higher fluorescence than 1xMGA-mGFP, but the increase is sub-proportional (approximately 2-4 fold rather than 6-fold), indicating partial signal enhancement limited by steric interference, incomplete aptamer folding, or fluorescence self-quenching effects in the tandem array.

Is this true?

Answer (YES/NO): YES